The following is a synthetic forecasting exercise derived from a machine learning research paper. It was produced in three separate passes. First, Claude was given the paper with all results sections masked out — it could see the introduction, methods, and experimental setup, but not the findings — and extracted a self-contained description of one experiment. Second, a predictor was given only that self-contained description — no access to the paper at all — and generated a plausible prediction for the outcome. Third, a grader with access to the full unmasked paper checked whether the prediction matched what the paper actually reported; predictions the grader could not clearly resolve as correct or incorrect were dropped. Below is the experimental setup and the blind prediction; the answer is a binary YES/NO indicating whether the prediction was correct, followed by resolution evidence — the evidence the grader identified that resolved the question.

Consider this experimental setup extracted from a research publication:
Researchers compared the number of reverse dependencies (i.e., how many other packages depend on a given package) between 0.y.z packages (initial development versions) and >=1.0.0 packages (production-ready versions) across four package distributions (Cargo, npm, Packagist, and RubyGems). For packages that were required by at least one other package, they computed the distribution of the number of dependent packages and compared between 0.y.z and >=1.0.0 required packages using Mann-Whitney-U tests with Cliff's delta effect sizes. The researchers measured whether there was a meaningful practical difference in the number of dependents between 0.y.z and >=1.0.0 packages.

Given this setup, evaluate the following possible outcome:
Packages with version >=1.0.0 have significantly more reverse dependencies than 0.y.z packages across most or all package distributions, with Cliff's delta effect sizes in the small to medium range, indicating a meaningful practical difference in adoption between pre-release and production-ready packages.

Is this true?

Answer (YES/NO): NO